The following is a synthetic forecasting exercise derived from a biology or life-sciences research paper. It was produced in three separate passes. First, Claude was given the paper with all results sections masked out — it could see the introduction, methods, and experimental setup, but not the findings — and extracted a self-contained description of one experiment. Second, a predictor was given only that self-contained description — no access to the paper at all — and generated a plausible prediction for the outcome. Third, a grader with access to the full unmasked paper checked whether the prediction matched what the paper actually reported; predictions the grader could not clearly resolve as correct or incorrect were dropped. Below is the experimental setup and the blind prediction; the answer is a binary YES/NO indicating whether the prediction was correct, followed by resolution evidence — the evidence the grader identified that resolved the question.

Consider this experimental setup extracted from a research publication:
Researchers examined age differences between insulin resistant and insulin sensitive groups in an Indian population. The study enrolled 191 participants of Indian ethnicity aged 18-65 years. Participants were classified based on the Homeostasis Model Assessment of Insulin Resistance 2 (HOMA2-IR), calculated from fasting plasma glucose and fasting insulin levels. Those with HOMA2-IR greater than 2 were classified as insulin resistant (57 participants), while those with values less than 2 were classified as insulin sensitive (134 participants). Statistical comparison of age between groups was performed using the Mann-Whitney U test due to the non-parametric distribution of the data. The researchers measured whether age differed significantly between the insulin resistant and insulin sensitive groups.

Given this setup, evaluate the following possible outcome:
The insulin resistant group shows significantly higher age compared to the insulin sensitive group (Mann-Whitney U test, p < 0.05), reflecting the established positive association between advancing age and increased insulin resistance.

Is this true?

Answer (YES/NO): NO